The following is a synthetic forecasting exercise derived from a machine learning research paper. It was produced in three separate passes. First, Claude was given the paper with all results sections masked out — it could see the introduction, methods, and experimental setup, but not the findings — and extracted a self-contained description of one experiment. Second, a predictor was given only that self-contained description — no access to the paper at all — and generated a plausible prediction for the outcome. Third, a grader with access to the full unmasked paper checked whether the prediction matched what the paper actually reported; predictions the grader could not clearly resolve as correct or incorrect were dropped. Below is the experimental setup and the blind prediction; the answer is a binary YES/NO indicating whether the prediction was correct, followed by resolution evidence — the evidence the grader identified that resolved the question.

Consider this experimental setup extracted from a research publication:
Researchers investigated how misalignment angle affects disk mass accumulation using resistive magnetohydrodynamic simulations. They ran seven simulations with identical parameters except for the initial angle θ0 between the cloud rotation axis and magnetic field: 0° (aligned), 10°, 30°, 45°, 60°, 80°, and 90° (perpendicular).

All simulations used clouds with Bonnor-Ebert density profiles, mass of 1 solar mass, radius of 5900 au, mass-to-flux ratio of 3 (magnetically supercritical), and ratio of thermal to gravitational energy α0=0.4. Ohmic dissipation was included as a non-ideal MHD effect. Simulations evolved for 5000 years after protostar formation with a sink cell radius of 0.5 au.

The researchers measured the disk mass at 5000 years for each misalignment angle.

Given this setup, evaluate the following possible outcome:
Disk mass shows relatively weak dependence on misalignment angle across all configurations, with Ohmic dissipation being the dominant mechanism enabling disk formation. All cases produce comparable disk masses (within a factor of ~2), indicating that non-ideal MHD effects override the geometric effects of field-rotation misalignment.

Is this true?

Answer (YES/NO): NO